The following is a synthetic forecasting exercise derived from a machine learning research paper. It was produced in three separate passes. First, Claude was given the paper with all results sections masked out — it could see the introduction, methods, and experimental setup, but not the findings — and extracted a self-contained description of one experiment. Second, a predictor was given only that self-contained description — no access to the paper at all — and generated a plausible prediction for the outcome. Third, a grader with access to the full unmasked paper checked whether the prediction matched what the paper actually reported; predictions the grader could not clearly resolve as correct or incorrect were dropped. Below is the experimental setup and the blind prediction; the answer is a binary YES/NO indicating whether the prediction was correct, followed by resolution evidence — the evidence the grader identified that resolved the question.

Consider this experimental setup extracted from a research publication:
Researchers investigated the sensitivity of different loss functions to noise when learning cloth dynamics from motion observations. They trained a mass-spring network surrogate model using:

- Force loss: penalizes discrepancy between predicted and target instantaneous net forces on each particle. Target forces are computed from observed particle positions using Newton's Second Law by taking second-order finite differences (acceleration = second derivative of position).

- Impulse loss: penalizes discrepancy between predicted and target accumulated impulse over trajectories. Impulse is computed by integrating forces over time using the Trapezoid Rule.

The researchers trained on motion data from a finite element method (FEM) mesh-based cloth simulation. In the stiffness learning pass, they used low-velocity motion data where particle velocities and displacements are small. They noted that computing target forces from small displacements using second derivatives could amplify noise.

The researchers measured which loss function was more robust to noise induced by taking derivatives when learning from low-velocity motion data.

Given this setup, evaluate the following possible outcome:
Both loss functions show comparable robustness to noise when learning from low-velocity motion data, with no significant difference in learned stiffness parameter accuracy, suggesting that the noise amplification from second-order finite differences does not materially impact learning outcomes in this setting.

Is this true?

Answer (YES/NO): NO